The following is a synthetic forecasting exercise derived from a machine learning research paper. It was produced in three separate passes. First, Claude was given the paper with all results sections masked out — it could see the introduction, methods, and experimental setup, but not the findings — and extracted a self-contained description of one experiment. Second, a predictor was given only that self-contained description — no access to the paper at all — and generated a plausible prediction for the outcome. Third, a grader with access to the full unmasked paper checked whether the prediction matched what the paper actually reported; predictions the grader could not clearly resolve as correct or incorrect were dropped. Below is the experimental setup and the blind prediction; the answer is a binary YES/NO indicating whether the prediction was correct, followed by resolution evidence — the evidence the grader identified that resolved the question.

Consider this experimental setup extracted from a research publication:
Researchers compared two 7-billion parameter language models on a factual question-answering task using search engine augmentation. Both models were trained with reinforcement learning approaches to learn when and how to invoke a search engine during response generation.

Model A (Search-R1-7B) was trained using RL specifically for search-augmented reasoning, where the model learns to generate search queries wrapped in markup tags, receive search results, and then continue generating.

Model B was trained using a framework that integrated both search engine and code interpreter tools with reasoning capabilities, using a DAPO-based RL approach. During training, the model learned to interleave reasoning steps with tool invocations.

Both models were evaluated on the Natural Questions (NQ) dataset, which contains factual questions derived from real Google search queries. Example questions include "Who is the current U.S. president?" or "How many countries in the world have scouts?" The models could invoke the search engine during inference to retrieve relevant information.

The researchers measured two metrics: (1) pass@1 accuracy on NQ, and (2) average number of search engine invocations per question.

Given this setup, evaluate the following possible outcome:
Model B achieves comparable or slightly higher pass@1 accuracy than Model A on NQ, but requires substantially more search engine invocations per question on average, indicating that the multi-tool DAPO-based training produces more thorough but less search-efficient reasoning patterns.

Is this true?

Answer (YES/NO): NO